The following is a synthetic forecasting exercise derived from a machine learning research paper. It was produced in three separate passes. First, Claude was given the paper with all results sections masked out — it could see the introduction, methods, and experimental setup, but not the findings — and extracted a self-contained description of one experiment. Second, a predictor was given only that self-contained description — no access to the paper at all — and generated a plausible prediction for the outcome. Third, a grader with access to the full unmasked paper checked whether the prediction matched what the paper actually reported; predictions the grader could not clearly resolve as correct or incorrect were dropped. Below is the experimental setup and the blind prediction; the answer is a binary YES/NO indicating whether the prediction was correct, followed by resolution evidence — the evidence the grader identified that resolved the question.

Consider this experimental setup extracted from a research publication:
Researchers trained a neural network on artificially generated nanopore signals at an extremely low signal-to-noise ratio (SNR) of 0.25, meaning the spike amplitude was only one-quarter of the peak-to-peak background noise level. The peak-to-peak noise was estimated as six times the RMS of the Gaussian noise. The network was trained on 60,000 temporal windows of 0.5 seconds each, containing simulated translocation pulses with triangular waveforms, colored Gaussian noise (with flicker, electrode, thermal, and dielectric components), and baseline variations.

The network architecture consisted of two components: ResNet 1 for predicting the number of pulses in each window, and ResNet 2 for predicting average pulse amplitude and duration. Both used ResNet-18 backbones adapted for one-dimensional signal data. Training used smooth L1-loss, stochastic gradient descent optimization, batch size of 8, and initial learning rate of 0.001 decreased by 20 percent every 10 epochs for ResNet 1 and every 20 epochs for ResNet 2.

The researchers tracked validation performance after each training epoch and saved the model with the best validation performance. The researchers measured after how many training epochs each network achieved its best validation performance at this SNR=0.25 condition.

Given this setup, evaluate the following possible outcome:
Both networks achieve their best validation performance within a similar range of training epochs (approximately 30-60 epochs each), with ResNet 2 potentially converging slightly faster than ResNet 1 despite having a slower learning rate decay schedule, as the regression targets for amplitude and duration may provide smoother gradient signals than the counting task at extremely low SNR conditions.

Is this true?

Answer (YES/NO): NO